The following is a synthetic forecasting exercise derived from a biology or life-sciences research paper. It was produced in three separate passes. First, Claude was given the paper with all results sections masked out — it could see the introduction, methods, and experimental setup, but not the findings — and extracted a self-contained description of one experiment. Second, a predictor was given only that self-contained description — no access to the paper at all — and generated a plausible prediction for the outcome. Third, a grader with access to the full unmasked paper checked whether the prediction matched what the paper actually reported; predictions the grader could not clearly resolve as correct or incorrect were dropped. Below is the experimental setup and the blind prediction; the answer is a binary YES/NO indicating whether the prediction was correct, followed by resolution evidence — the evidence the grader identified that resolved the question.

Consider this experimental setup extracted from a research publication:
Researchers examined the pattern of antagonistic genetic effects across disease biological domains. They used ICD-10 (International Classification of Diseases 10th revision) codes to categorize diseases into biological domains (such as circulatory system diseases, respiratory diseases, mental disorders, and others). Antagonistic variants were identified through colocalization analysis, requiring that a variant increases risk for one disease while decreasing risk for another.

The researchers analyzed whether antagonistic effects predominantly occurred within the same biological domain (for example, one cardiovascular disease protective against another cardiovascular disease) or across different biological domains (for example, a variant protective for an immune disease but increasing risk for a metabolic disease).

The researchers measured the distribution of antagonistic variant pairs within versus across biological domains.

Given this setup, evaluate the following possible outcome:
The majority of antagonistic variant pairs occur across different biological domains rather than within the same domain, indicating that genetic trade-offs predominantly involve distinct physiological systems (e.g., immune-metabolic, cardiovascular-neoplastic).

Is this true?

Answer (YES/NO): YES